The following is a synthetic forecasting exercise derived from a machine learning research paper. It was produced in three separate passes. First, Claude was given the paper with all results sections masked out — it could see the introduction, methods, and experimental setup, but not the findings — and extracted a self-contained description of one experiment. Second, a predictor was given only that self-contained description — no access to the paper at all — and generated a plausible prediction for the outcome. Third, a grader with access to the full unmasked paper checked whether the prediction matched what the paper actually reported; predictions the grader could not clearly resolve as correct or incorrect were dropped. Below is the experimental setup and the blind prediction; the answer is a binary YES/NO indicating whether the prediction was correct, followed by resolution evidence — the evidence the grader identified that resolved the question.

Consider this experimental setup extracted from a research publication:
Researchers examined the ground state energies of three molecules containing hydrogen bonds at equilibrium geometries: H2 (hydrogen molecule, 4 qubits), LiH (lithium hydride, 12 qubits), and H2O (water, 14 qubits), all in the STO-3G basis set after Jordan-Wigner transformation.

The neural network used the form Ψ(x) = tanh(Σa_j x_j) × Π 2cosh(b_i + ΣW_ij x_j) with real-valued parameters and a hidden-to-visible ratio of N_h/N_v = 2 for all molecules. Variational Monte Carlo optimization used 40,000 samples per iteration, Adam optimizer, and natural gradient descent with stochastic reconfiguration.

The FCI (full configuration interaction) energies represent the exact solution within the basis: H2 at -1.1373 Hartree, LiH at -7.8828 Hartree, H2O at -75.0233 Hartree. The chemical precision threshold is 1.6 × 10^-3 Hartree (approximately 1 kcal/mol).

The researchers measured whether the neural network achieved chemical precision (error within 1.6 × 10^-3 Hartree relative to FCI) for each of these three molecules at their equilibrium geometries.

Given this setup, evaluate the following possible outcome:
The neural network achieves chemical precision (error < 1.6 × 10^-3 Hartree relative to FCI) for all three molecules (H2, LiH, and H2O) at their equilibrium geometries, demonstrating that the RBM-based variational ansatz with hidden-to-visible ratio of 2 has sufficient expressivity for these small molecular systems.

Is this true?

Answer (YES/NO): NO